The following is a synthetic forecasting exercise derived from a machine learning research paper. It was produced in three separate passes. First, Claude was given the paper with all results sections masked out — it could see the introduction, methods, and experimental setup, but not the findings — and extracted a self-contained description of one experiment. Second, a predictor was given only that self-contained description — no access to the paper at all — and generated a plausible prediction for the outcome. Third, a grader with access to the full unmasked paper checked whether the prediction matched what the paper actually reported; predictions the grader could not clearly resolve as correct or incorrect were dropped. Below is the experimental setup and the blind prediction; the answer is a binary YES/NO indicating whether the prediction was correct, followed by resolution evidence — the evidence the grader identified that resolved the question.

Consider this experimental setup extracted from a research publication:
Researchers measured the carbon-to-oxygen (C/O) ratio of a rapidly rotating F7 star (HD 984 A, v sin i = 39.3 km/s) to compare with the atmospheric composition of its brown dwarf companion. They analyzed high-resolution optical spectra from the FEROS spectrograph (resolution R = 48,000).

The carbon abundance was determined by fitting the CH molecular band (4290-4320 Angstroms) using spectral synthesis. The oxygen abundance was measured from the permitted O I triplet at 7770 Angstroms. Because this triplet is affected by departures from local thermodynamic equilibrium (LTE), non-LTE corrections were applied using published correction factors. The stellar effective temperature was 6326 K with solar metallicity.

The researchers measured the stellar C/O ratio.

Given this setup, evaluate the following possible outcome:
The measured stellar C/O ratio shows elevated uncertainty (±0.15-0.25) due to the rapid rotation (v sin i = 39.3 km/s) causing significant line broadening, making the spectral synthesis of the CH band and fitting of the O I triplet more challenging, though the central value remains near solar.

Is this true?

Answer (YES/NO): YES